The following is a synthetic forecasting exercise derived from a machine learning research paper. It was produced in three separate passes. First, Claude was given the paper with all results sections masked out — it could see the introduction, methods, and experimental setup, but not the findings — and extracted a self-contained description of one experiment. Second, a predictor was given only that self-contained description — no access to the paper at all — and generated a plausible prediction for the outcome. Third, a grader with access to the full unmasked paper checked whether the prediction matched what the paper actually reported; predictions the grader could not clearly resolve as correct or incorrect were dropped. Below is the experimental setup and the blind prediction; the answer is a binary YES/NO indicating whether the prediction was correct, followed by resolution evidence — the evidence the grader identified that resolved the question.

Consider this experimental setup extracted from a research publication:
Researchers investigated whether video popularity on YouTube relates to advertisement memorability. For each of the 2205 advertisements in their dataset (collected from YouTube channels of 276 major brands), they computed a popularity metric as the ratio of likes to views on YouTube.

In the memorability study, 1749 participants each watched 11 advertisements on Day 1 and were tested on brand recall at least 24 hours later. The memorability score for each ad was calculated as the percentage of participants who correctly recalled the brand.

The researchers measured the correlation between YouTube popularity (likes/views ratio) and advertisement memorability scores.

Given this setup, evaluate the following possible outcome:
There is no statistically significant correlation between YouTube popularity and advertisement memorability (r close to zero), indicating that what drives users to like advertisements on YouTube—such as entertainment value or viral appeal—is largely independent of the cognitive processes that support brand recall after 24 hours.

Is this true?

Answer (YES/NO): NO